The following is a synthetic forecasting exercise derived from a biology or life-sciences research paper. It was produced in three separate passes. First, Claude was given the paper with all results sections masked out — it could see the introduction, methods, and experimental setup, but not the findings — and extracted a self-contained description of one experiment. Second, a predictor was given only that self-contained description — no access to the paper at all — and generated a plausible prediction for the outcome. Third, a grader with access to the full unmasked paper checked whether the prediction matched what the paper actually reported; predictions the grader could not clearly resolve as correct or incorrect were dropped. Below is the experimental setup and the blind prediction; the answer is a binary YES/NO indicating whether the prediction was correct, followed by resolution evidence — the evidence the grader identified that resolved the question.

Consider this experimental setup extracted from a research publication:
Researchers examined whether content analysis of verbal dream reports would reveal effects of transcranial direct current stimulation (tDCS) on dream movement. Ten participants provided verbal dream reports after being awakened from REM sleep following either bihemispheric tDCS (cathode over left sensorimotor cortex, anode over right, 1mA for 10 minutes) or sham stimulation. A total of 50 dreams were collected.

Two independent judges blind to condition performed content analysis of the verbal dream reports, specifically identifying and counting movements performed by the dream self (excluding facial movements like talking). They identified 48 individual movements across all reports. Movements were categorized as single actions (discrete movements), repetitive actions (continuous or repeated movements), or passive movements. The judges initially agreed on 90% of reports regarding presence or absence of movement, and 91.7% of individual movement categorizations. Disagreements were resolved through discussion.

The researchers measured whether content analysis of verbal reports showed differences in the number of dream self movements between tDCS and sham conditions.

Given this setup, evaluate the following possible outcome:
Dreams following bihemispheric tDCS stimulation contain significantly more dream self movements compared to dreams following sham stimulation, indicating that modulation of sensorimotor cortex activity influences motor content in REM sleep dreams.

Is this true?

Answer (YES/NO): NO